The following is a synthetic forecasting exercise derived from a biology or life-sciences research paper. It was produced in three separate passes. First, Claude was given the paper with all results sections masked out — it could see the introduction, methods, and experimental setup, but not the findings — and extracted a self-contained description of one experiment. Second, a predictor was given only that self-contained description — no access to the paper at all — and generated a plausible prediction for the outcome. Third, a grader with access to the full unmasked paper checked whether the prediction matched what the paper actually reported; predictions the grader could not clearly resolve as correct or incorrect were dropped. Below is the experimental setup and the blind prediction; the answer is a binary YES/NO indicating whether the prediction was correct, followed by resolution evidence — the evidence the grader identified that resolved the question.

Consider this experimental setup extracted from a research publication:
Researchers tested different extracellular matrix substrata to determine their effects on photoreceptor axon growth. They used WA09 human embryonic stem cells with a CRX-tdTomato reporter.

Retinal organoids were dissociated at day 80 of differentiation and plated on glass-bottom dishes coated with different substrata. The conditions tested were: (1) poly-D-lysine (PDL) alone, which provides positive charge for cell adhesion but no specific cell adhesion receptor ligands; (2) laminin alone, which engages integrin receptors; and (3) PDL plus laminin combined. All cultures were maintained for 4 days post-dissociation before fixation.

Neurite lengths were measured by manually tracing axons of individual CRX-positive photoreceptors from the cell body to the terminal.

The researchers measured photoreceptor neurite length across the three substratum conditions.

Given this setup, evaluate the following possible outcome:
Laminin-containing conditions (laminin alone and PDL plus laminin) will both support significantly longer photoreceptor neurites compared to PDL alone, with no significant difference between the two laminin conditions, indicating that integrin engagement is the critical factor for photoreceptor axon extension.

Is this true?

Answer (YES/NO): NO